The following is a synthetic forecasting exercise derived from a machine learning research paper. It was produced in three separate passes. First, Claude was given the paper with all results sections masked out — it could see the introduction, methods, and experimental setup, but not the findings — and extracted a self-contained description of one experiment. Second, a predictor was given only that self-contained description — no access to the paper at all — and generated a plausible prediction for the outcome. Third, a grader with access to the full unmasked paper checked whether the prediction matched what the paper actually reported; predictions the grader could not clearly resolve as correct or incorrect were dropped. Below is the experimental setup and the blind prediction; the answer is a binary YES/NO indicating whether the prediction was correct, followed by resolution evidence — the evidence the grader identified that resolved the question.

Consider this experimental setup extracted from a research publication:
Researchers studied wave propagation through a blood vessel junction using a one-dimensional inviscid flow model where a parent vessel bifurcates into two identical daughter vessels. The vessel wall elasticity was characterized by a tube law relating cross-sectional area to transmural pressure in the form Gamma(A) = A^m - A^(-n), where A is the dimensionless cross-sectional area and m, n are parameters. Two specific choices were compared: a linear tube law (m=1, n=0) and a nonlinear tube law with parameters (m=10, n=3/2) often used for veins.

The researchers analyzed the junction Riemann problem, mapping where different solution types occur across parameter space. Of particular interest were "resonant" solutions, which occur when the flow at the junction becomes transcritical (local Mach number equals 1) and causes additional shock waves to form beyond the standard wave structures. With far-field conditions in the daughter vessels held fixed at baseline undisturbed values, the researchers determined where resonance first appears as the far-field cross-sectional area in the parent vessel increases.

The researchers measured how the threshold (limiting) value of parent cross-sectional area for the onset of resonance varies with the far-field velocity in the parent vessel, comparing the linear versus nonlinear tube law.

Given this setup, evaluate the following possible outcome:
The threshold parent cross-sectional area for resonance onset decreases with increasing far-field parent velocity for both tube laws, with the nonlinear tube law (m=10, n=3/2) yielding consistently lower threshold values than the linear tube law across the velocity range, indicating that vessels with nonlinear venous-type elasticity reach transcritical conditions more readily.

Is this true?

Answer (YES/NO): NO